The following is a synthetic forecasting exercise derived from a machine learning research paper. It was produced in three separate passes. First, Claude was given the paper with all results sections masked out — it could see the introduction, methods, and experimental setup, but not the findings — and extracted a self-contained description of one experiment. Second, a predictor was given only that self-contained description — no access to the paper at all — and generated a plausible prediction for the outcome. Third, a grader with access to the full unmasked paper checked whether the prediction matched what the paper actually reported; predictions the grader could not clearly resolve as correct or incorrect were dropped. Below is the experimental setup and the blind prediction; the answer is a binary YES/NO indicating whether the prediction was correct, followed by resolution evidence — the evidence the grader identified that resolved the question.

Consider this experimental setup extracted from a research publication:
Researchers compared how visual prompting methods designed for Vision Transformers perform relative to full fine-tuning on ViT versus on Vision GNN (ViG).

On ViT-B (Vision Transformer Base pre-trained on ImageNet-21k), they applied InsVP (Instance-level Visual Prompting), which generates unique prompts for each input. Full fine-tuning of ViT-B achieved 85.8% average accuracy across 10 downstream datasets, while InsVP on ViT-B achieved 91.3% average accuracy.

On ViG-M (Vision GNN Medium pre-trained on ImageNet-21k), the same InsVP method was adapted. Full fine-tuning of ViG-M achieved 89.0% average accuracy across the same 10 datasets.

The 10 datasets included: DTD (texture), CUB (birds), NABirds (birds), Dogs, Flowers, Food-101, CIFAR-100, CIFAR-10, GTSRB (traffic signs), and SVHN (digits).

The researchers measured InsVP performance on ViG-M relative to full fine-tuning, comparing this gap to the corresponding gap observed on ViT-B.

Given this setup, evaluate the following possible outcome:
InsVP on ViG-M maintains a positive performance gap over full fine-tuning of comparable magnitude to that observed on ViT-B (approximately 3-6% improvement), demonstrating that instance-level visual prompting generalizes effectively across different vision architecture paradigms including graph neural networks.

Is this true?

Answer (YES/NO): NO